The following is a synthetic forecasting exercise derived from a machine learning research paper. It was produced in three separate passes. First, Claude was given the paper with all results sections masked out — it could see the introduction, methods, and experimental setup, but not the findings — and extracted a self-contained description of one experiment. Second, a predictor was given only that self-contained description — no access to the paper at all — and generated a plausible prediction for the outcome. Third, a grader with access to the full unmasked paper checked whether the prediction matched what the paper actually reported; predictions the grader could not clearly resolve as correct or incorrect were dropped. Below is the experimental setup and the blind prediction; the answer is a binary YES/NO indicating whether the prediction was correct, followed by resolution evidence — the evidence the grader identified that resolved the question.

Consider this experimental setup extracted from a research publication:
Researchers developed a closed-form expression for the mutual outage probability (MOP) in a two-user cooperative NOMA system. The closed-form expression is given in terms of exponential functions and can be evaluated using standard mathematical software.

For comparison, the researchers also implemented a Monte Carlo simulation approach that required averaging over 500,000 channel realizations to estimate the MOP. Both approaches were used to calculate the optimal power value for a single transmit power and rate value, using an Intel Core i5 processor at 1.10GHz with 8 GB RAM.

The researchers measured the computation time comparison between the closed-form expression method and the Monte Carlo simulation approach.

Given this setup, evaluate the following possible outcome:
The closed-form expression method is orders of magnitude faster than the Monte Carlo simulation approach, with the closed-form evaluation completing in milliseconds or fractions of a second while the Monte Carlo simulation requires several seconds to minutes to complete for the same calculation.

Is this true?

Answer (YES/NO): YES